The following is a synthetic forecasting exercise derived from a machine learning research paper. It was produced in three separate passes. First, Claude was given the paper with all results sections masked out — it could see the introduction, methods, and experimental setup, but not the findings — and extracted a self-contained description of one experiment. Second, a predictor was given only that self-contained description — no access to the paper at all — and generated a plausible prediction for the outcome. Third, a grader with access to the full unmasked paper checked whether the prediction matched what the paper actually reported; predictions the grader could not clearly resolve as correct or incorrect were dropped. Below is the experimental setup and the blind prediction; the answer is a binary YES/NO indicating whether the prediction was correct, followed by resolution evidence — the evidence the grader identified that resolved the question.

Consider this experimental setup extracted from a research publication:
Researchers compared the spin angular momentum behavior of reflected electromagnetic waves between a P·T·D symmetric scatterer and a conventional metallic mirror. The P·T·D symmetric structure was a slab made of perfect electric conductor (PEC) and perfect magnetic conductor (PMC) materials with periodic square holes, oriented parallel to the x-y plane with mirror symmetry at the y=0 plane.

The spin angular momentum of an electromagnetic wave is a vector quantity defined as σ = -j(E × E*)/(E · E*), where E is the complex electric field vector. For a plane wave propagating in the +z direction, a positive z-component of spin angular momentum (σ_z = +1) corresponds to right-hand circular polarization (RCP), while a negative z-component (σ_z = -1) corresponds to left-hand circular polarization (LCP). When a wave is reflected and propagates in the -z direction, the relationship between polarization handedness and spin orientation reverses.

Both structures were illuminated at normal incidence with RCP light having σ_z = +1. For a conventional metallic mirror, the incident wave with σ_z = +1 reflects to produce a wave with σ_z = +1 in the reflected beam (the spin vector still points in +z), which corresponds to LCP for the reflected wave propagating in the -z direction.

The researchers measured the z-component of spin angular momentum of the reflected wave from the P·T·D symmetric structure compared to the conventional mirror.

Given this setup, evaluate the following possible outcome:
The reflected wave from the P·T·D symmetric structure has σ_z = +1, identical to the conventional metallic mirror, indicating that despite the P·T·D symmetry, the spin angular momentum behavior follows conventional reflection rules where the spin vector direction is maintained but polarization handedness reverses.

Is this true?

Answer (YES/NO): NO